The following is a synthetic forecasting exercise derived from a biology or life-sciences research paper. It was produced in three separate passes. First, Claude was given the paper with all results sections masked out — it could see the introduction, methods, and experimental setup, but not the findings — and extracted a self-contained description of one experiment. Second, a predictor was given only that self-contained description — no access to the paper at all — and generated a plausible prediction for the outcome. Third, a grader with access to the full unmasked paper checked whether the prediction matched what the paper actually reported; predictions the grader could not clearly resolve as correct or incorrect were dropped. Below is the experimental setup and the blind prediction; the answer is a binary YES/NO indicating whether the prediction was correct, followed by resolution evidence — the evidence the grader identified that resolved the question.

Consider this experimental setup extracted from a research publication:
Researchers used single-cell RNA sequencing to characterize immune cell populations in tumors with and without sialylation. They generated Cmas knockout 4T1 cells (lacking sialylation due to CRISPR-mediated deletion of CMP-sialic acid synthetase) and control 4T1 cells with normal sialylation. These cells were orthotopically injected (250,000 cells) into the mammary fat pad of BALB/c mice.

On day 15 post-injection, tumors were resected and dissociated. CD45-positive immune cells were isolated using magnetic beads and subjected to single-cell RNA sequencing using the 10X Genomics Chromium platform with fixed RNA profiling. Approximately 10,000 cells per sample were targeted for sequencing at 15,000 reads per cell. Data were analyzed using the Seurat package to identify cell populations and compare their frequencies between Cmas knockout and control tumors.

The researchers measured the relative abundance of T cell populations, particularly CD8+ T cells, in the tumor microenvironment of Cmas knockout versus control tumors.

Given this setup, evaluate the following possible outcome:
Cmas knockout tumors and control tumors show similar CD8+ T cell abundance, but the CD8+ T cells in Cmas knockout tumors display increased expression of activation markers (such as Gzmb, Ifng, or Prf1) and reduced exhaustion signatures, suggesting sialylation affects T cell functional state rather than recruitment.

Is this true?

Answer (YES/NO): NO